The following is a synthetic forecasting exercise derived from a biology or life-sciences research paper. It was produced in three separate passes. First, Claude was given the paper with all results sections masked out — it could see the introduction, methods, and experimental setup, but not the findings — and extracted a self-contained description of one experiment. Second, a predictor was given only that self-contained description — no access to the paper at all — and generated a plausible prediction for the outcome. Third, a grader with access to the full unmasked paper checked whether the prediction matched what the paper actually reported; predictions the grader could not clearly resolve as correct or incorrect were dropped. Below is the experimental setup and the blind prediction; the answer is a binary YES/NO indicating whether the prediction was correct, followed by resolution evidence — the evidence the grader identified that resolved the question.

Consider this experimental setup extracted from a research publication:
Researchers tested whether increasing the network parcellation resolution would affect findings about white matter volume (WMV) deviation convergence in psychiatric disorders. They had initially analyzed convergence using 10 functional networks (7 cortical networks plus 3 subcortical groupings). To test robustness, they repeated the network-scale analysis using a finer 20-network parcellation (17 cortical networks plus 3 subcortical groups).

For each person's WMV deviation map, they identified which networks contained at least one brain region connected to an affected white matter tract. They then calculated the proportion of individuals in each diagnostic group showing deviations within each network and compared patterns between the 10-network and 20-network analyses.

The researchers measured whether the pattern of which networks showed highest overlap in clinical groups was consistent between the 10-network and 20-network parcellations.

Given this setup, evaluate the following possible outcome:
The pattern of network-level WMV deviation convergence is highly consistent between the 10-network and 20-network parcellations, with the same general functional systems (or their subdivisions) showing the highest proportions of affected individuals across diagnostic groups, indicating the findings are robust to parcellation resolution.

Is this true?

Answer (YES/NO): YES